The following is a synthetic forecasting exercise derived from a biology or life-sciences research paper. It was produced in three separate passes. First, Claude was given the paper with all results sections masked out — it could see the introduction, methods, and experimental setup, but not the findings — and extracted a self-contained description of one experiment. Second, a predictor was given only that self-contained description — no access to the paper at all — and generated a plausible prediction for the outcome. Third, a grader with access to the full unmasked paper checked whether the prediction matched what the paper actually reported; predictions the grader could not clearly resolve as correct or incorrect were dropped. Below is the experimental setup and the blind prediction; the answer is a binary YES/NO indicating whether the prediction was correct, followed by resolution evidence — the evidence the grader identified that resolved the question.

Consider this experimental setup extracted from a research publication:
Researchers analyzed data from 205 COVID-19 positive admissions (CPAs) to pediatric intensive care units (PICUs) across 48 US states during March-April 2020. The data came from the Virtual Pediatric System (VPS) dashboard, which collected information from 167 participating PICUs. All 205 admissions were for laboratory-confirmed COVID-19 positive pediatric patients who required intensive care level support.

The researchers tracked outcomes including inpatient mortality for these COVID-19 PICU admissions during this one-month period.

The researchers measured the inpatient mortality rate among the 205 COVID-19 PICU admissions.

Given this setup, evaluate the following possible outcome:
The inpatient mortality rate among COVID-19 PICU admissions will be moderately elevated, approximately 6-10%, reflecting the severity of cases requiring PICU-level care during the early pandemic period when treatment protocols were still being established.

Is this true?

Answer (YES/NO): NO